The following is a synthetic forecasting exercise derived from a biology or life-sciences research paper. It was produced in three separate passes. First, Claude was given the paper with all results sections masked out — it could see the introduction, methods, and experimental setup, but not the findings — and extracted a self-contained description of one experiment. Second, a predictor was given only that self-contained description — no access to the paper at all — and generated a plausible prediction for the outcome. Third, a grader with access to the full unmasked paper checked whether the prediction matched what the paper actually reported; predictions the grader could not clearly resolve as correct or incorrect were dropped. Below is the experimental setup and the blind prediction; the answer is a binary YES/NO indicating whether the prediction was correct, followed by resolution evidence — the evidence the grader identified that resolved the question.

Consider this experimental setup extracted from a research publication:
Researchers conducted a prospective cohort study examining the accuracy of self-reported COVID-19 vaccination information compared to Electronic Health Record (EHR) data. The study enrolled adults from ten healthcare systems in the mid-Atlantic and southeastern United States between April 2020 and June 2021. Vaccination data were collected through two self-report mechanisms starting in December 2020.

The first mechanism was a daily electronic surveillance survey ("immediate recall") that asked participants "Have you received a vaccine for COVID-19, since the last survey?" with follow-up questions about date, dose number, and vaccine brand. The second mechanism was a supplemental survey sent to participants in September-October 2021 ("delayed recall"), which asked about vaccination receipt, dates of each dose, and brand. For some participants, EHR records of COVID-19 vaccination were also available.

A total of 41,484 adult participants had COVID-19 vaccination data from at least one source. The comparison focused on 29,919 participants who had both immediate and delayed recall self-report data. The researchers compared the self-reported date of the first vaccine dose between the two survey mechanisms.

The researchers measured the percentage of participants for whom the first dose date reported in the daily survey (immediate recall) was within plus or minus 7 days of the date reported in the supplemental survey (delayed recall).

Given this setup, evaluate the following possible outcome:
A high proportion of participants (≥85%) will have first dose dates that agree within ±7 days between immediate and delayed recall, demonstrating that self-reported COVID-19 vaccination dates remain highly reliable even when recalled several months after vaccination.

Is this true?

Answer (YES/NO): YES